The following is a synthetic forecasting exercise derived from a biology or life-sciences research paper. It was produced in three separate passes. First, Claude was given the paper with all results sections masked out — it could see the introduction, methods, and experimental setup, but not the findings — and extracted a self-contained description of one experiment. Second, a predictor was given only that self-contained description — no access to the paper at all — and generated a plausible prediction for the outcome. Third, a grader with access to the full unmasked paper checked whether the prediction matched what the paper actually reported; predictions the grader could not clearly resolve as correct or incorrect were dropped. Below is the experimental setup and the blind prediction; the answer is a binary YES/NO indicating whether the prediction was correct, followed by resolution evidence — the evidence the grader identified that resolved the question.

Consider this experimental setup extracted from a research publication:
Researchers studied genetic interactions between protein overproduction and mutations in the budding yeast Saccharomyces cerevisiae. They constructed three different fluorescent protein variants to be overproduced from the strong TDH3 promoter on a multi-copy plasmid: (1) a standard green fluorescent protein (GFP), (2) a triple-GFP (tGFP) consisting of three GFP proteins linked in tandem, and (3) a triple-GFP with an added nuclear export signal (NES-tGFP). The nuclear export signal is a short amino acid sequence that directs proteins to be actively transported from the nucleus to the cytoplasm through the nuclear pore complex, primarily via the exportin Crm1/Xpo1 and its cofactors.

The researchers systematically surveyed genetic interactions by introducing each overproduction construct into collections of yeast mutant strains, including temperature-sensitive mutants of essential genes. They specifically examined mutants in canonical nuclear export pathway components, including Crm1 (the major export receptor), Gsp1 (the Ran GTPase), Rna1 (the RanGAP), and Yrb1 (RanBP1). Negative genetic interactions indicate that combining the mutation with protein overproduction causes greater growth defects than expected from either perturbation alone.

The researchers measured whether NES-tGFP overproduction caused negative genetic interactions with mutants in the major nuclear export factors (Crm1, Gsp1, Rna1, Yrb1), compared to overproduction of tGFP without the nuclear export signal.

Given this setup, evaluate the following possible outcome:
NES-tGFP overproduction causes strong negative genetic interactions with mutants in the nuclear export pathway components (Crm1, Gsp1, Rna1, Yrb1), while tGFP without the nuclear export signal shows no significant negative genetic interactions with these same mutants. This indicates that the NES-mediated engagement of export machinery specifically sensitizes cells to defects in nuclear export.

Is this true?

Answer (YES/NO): YES